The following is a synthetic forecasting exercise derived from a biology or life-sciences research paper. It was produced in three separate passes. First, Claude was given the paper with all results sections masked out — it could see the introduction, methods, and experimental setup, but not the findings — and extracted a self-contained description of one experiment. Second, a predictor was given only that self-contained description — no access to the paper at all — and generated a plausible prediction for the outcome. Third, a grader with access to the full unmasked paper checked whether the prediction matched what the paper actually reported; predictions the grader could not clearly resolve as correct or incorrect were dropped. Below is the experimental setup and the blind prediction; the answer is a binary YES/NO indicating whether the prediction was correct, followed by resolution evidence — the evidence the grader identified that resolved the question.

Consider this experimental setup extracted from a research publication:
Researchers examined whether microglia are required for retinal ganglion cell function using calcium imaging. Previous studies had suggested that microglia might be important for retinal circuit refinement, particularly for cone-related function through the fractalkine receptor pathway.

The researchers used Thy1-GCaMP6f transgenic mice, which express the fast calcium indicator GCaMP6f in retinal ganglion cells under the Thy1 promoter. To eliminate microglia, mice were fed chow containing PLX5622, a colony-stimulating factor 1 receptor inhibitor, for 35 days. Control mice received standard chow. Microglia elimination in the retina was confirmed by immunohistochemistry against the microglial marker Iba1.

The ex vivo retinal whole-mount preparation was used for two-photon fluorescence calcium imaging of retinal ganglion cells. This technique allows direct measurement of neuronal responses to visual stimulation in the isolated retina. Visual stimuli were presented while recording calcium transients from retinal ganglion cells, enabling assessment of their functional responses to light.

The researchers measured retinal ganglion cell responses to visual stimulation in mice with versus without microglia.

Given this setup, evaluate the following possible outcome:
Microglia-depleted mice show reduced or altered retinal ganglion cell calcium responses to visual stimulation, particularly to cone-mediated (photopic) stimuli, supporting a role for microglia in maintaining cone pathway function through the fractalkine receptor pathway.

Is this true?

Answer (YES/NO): NO